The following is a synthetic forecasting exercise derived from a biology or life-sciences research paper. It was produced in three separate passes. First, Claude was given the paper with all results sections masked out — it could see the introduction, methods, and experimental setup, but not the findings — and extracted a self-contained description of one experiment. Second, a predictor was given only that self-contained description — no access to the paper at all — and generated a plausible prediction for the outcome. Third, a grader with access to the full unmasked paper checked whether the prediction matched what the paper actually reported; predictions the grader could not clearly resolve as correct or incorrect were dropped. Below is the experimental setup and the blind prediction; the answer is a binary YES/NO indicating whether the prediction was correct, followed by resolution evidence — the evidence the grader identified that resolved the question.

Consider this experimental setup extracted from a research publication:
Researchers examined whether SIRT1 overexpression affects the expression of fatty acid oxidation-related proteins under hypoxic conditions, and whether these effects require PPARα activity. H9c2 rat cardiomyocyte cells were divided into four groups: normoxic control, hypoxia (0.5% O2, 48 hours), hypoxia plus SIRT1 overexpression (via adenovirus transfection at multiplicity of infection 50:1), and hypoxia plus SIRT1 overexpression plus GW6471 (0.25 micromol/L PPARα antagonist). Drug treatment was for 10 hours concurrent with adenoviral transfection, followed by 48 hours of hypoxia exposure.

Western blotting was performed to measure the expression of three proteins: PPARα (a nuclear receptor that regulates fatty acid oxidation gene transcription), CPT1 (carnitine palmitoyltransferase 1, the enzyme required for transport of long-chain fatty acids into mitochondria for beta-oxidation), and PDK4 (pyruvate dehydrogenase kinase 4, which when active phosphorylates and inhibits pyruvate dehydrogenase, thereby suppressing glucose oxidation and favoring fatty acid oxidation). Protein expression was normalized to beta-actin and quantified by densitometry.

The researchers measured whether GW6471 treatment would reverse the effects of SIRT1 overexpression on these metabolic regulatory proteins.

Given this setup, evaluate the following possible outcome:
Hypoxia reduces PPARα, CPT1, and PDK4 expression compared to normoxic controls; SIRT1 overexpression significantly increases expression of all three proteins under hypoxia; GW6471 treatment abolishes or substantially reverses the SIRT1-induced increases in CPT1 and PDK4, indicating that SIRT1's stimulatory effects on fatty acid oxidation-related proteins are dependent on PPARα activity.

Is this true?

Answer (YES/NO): YES